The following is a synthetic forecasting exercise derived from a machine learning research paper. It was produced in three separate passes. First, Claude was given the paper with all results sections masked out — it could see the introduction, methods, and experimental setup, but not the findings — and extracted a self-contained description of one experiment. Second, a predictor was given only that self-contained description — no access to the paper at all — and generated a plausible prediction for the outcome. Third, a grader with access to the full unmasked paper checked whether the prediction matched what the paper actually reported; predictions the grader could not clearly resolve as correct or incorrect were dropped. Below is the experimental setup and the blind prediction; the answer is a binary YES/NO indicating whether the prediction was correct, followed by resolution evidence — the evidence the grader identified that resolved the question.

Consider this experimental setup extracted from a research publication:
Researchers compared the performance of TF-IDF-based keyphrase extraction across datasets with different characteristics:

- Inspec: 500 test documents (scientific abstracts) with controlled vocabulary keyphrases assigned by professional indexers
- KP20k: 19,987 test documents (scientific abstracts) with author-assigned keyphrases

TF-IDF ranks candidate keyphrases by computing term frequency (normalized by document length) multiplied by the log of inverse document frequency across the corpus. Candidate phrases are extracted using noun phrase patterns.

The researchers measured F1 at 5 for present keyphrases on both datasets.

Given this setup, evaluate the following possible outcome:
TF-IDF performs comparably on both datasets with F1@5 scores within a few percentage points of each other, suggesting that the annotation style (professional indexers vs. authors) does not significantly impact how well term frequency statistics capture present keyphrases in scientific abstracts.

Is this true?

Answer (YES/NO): NO